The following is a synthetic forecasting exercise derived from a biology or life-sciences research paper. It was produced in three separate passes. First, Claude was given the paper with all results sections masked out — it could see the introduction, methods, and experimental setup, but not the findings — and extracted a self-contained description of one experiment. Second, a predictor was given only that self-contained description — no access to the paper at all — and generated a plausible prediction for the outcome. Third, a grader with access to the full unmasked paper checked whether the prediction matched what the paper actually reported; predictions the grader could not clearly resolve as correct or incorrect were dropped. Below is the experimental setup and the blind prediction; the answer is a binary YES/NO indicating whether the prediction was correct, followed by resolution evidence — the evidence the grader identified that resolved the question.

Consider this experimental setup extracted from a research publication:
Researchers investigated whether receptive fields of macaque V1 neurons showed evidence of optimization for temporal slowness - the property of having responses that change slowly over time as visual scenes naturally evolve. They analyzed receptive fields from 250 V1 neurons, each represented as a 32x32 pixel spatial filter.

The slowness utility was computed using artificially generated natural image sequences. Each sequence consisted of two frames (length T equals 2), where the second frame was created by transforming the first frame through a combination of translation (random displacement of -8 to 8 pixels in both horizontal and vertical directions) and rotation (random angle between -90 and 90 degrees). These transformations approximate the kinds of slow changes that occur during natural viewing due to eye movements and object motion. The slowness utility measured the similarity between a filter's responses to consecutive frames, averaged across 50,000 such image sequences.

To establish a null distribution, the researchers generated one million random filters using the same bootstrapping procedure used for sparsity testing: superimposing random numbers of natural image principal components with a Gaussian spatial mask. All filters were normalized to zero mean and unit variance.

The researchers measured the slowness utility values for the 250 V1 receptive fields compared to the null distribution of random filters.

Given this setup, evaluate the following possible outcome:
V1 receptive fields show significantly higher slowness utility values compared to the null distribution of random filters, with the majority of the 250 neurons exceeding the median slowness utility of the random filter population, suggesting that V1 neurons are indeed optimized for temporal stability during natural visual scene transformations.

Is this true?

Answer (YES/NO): NO